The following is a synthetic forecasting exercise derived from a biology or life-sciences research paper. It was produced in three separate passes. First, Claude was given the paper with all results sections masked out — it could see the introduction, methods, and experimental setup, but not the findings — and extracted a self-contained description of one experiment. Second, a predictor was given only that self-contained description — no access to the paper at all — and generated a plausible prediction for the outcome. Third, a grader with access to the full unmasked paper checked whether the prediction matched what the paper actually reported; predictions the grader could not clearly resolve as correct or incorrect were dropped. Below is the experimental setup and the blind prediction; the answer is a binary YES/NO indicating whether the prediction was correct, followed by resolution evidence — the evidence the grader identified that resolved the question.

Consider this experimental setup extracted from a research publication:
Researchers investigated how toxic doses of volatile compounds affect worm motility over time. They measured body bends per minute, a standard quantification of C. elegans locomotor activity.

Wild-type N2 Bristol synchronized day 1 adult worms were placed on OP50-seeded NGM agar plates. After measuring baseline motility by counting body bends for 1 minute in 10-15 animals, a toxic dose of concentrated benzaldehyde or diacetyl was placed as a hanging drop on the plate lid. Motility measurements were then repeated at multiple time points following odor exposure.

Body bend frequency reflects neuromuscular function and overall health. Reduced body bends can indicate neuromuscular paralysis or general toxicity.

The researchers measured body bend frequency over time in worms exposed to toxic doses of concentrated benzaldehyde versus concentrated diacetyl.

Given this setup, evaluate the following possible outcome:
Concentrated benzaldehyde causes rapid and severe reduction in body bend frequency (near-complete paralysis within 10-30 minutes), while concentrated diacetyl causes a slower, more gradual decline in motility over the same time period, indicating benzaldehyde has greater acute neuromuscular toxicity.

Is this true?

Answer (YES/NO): NO